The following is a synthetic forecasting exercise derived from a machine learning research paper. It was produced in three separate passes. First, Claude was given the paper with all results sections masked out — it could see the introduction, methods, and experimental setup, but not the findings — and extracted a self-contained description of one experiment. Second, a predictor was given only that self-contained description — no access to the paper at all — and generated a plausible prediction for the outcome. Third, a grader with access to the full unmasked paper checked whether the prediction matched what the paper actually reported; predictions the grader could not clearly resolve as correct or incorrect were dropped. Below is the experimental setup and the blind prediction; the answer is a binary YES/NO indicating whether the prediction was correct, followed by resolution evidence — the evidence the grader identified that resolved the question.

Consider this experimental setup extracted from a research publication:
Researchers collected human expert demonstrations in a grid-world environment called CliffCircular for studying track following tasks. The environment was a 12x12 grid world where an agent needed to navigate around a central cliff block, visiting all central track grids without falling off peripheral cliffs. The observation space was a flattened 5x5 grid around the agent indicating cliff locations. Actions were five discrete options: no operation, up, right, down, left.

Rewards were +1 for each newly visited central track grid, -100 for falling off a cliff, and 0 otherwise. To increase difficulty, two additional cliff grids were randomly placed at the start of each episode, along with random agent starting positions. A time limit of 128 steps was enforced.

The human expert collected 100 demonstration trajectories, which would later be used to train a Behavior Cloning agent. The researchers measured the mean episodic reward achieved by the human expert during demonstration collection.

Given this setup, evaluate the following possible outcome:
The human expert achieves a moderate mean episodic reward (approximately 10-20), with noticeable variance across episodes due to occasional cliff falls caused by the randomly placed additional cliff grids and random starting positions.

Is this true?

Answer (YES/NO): NO